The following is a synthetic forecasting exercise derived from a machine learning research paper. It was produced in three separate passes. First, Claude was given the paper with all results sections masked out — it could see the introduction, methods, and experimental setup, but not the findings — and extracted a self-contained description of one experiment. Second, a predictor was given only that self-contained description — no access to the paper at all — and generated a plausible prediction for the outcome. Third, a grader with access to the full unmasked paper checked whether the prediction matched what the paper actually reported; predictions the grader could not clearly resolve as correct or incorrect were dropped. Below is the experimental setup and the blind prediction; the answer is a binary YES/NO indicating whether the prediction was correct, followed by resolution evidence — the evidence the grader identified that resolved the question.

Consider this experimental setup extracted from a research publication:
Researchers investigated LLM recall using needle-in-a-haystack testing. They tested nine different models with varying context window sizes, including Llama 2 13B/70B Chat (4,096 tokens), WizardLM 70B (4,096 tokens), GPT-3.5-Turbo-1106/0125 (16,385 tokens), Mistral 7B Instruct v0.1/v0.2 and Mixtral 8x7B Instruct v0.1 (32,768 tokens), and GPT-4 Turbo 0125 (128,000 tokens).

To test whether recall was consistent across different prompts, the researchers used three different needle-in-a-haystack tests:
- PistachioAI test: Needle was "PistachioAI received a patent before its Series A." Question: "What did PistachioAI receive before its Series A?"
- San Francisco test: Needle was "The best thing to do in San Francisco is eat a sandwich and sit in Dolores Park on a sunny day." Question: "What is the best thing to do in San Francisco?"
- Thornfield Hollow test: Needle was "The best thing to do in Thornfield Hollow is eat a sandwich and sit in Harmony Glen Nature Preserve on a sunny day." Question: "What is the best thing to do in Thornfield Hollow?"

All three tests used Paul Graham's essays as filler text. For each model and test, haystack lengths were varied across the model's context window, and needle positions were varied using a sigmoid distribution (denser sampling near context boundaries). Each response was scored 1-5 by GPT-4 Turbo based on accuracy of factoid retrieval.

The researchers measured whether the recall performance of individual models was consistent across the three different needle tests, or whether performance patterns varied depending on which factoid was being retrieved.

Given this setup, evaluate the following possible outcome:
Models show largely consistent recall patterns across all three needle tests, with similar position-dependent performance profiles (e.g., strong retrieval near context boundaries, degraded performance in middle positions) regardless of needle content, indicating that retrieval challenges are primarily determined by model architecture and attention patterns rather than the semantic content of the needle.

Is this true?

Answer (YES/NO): NO